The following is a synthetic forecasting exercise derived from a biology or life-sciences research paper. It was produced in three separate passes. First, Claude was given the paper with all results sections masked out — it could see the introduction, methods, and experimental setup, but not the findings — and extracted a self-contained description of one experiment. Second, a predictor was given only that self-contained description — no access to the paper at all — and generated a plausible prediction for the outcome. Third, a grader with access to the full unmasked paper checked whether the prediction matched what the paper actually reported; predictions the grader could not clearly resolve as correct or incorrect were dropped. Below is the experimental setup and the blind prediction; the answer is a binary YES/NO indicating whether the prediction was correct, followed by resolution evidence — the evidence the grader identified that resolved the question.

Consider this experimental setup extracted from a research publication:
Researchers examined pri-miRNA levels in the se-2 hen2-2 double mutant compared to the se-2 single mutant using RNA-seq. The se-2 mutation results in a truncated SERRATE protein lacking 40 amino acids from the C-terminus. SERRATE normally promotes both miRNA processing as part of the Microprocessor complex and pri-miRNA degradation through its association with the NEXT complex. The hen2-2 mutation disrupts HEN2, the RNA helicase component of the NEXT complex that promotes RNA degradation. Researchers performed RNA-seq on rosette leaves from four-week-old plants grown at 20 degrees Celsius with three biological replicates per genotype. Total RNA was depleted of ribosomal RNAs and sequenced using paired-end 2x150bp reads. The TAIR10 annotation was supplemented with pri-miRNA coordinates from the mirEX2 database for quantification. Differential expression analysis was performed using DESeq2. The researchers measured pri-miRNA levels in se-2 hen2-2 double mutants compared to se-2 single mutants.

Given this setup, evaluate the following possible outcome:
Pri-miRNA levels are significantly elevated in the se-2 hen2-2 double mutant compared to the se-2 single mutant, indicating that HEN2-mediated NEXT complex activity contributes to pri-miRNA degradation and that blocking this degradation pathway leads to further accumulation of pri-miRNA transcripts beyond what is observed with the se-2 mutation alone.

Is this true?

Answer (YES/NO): YES